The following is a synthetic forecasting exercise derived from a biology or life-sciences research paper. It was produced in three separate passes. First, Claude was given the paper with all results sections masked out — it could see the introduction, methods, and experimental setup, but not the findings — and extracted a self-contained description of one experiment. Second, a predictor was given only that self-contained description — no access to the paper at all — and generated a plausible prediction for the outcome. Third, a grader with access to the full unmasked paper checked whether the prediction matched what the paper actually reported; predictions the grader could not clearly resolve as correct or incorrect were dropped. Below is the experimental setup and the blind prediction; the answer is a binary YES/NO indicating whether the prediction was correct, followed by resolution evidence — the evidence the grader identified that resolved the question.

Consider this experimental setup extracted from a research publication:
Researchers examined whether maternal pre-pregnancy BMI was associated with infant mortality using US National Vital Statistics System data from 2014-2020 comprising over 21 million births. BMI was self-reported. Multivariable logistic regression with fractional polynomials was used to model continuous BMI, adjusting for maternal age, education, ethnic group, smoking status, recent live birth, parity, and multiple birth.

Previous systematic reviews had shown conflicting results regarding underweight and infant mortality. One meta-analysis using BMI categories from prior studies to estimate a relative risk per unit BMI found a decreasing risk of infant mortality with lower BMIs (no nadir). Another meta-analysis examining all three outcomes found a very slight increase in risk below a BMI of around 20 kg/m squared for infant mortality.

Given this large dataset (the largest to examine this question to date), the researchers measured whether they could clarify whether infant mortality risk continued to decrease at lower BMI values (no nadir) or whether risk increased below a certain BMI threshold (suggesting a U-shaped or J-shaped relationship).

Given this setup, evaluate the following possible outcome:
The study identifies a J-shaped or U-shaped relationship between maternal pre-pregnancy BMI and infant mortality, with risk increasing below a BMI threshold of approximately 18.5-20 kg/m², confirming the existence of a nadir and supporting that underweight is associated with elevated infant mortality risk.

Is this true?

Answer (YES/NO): NO